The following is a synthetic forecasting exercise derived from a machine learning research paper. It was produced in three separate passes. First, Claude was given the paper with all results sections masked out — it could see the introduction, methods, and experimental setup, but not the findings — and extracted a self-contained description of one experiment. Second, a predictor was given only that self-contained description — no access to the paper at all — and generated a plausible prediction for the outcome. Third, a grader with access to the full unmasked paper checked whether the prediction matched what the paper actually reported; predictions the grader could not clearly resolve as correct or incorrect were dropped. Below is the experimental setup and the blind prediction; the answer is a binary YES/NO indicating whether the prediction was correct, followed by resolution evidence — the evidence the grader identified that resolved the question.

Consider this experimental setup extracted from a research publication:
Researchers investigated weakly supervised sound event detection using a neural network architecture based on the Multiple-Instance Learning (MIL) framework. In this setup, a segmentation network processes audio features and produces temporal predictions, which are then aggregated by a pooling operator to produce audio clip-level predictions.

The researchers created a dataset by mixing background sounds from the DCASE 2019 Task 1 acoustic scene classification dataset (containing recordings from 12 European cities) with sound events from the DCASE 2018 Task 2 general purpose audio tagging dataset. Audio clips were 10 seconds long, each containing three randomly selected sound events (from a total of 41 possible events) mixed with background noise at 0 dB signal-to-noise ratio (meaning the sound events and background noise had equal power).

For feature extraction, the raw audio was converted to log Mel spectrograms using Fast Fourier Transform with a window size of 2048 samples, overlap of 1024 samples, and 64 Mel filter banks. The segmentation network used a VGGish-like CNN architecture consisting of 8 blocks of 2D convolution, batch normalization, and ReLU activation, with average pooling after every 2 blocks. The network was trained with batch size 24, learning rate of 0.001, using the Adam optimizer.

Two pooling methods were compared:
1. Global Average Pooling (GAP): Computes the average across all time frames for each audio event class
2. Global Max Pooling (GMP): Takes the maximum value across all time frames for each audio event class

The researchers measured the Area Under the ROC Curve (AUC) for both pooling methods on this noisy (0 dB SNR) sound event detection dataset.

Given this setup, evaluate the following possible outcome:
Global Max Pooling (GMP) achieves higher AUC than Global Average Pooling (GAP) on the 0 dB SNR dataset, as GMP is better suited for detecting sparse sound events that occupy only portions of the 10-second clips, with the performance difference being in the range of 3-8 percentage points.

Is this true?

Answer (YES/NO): NO